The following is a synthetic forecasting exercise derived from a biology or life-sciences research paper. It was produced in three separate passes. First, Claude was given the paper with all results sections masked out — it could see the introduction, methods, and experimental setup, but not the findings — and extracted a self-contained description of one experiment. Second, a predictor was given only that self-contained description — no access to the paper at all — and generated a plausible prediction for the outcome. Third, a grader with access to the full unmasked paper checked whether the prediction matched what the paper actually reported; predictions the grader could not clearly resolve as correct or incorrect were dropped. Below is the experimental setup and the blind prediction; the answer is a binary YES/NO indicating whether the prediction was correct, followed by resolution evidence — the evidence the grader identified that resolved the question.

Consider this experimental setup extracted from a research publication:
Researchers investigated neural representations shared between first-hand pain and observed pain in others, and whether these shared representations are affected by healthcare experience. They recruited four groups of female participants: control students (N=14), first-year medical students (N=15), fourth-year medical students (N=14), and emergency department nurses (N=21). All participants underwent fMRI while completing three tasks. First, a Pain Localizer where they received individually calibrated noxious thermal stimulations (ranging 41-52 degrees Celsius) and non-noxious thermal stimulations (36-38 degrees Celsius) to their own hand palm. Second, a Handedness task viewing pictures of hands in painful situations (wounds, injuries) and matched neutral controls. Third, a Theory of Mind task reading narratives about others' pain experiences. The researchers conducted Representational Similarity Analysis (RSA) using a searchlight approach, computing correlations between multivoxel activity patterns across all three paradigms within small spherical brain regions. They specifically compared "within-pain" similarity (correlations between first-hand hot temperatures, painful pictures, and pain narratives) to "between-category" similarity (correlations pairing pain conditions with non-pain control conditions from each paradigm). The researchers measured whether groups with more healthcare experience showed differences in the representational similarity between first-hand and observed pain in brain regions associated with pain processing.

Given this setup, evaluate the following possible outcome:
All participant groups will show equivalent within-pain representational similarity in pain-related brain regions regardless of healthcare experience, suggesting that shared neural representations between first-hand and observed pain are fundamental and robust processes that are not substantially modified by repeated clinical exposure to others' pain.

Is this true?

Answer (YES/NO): NO